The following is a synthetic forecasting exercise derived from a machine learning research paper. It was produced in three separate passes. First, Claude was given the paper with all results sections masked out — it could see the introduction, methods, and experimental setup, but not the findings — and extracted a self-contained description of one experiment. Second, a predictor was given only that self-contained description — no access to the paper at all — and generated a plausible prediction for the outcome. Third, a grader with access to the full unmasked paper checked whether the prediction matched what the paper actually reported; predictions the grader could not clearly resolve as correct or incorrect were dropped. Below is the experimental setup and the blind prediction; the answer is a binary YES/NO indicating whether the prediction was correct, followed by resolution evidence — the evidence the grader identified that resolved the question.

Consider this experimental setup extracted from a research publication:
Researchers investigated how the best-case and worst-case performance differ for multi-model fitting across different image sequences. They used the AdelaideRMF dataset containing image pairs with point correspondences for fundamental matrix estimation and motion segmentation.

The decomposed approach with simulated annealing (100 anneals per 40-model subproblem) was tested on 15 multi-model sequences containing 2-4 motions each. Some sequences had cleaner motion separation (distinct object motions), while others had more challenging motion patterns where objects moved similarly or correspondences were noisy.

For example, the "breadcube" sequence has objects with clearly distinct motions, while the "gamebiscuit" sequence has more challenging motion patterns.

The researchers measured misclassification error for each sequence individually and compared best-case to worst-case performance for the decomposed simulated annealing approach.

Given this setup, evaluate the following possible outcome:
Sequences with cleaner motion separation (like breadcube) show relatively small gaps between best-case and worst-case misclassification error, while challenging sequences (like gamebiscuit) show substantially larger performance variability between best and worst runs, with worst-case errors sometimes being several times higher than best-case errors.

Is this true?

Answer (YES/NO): NO